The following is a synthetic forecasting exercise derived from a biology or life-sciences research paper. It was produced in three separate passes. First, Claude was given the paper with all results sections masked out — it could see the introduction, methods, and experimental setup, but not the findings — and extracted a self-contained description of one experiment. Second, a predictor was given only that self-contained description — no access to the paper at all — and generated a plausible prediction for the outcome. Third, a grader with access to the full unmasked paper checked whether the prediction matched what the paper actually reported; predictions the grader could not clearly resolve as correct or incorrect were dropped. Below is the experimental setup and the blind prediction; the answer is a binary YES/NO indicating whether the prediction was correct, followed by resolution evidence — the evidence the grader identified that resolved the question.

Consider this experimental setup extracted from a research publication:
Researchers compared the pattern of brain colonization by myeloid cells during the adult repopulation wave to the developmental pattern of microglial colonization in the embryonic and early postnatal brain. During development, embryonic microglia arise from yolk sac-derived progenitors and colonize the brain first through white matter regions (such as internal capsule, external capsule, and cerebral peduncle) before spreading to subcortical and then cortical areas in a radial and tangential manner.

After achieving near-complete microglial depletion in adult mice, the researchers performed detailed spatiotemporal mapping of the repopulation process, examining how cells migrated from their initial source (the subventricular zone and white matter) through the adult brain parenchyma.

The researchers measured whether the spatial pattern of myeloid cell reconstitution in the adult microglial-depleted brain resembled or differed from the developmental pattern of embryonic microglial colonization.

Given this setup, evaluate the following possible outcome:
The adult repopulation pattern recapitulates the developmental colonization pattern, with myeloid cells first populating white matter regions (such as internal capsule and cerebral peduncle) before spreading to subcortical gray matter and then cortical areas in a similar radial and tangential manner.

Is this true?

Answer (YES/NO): YES